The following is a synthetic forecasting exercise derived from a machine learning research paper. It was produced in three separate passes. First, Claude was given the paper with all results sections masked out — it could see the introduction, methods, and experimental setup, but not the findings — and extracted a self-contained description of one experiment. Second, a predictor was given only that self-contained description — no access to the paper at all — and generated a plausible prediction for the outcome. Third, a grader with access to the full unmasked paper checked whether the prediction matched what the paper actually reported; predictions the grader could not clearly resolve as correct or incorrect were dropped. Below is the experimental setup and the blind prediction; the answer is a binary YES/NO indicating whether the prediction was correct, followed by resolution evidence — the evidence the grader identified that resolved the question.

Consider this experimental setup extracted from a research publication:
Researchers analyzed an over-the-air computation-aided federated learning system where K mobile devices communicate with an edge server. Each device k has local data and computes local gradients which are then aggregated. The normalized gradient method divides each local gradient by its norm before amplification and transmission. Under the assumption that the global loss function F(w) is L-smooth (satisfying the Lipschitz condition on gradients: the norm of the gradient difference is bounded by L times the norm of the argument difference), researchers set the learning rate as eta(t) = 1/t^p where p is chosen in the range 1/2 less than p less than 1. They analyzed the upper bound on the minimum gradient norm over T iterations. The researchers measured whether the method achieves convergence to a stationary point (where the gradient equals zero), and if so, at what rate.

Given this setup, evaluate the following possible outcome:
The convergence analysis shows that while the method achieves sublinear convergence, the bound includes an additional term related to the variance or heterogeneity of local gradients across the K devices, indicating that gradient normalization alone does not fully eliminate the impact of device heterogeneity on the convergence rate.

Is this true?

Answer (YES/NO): YES